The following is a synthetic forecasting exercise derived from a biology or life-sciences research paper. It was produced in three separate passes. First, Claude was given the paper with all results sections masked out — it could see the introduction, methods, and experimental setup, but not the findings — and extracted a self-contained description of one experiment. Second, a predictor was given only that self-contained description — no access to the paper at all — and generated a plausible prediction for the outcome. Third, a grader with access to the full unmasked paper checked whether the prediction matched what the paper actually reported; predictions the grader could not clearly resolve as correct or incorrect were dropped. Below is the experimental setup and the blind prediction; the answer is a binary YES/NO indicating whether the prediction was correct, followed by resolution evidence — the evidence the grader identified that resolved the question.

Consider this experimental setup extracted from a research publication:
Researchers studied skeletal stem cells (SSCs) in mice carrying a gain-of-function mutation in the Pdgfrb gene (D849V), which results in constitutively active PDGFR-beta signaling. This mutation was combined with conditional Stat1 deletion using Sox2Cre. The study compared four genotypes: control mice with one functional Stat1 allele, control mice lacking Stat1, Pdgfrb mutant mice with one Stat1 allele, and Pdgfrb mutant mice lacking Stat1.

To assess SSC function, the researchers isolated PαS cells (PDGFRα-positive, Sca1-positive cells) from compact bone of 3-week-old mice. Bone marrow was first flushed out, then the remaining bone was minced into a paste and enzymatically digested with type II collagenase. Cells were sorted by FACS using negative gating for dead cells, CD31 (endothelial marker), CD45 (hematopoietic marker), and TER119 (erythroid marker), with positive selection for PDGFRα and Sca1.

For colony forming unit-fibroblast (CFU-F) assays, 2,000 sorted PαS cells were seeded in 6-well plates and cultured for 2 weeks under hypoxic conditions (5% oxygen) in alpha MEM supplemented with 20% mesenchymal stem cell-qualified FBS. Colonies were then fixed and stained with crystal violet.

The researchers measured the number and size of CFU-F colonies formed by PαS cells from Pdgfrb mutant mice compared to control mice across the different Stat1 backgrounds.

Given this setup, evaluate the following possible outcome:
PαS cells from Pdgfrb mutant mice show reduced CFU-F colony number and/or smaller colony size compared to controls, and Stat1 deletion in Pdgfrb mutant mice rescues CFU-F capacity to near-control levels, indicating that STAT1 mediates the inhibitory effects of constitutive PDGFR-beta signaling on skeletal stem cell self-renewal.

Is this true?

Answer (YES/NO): NO